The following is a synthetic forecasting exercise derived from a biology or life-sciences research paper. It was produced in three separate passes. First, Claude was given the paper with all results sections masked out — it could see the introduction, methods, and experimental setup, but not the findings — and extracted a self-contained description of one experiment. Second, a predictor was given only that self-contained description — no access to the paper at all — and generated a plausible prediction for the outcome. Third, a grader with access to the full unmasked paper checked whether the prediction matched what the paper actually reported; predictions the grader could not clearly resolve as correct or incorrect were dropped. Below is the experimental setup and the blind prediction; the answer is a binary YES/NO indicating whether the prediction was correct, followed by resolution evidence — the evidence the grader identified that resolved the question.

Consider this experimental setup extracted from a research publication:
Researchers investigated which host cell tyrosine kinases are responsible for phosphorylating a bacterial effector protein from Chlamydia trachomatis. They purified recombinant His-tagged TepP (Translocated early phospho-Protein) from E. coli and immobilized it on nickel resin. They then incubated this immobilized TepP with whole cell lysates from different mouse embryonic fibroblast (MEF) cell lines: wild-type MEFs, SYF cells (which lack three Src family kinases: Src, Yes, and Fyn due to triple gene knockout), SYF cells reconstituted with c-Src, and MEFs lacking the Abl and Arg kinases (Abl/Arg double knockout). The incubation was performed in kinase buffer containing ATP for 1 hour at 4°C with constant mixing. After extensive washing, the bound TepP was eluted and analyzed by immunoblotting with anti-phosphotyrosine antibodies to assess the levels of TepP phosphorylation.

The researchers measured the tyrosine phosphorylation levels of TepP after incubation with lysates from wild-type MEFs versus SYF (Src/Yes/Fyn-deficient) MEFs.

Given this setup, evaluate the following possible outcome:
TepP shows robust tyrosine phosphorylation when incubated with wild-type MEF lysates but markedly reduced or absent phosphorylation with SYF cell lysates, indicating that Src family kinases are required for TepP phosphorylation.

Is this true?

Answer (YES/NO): YES